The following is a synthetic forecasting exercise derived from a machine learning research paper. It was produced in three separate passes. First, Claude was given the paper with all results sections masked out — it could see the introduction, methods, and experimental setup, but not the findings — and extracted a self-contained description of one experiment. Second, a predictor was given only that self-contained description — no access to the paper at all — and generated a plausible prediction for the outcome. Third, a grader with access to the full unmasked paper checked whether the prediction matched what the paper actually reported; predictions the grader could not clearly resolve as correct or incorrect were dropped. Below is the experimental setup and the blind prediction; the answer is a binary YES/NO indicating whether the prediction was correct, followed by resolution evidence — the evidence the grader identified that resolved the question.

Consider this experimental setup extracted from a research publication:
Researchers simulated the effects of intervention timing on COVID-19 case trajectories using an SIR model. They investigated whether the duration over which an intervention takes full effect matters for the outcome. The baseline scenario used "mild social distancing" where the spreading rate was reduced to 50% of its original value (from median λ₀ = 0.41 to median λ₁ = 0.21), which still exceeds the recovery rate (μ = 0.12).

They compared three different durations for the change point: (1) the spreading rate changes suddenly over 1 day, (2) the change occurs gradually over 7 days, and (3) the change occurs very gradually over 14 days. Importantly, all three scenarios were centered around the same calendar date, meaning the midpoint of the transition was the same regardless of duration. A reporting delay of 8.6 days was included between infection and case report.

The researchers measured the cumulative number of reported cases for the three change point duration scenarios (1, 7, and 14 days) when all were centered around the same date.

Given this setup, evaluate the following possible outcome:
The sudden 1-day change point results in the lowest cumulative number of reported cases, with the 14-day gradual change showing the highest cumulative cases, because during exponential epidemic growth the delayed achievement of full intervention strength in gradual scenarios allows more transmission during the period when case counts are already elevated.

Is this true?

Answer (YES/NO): NO